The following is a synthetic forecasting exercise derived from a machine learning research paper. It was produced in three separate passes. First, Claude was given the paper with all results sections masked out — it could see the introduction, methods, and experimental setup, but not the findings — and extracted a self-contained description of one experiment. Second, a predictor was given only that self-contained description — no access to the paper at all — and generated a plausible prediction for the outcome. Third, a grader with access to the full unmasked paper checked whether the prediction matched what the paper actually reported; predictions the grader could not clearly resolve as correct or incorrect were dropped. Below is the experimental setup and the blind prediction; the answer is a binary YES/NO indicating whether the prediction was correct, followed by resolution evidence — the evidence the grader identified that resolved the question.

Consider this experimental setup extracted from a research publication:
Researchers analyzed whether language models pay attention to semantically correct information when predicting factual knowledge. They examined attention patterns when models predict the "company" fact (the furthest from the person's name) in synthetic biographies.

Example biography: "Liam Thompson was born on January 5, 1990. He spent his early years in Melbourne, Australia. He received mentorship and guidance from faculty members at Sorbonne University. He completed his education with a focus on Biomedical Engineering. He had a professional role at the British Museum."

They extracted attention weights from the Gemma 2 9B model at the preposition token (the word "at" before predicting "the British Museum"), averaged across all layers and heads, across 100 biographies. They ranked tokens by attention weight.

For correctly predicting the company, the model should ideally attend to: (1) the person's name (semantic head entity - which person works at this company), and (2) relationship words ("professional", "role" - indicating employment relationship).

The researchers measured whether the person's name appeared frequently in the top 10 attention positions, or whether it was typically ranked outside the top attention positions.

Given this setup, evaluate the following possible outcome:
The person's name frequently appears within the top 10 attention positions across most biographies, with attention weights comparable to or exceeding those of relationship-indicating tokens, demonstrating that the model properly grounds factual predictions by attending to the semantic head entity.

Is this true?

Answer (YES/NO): NO